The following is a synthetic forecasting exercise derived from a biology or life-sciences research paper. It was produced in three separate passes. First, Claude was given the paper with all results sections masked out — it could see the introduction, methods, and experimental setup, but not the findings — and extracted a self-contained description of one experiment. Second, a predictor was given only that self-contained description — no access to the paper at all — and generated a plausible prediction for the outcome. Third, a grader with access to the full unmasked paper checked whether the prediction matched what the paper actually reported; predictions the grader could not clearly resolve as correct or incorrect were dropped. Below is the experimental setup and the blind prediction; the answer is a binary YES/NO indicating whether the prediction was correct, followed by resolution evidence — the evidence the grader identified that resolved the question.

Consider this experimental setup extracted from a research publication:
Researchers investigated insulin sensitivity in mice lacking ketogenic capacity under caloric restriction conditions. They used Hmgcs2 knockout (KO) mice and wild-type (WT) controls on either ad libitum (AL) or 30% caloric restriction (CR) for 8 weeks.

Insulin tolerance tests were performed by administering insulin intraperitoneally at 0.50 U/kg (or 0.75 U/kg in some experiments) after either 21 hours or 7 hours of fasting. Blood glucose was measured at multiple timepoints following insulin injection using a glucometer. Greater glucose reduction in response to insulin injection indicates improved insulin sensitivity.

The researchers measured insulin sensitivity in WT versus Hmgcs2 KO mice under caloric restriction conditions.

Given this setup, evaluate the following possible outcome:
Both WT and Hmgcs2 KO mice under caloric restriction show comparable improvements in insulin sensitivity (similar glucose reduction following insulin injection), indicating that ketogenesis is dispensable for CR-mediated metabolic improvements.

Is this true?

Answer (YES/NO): YES